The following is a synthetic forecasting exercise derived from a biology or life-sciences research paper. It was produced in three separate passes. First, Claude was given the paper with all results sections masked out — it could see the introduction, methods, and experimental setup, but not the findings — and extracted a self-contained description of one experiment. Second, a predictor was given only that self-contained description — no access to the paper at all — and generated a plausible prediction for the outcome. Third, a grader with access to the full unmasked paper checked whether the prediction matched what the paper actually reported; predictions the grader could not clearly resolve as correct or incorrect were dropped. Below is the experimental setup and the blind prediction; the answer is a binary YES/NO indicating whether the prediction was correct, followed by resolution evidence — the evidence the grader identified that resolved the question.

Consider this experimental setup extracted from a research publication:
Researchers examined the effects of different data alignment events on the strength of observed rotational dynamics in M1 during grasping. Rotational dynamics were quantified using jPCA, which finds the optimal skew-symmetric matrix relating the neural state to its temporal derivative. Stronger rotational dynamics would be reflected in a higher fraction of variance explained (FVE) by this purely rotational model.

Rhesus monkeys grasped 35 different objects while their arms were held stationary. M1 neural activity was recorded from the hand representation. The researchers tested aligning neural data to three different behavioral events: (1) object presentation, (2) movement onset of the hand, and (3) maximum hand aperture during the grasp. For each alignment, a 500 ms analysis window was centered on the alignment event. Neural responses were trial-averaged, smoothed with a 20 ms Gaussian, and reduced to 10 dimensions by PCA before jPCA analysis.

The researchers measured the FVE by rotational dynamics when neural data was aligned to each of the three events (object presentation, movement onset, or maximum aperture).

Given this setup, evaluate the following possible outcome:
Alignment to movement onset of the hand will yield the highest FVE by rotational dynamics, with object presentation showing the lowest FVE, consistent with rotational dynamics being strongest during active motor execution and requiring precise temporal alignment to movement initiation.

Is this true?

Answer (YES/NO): NO